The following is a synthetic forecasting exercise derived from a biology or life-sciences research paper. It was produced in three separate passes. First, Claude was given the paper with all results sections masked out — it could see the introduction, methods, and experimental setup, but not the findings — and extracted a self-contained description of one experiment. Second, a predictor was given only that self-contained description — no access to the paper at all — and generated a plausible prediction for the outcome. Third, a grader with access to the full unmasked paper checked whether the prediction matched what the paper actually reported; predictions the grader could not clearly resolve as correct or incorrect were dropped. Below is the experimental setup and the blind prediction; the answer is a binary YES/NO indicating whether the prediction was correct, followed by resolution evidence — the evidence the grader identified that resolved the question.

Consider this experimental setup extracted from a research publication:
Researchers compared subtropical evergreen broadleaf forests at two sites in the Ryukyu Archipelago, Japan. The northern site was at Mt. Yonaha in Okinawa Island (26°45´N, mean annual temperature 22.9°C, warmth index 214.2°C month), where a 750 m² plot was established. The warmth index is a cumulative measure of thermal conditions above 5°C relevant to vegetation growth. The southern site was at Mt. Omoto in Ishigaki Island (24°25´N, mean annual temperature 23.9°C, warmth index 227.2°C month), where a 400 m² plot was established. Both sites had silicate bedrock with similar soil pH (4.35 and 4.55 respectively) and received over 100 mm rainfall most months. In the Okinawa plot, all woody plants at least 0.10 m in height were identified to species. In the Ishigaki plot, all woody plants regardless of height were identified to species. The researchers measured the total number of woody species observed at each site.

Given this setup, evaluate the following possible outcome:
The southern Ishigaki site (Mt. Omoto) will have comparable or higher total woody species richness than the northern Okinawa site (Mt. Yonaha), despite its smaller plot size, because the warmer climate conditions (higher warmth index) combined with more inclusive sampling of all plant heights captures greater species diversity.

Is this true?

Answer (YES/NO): YES